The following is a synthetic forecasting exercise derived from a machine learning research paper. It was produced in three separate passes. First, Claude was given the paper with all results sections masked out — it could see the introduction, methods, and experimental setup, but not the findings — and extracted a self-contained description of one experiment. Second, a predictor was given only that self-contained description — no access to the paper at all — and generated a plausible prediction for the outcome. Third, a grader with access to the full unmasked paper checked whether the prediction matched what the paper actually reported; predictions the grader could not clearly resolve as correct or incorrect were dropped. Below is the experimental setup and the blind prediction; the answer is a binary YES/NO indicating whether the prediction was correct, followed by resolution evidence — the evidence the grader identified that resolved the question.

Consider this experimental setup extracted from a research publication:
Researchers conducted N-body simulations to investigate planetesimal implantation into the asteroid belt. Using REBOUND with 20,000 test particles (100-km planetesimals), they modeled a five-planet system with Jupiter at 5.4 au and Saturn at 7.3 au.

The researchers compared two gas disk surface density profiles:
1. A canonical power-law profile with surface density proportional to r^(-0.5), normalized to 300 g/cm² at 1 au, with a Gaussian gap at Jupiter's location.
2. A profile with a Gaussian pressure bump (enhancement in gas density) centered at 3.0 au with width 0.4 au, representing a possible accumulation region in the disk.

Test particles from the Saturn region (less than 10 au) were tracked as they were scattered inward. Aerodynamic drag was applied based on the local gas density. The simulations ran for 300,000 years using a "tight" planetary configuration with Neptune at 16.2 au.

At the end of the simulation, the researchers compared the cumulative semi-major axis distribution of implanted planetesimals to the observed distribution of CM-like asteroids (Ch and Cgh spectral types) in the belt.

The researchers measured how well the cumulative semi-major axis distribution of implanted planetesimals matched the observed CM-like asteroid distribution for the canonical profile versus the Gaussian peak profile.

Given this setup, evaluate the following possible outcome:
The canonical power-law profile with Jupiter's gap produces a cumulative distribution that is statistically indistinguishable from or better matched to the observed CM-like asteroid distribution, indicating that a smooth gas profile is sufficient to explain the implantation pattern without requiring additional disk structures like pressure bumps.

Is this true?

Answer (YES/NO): NO